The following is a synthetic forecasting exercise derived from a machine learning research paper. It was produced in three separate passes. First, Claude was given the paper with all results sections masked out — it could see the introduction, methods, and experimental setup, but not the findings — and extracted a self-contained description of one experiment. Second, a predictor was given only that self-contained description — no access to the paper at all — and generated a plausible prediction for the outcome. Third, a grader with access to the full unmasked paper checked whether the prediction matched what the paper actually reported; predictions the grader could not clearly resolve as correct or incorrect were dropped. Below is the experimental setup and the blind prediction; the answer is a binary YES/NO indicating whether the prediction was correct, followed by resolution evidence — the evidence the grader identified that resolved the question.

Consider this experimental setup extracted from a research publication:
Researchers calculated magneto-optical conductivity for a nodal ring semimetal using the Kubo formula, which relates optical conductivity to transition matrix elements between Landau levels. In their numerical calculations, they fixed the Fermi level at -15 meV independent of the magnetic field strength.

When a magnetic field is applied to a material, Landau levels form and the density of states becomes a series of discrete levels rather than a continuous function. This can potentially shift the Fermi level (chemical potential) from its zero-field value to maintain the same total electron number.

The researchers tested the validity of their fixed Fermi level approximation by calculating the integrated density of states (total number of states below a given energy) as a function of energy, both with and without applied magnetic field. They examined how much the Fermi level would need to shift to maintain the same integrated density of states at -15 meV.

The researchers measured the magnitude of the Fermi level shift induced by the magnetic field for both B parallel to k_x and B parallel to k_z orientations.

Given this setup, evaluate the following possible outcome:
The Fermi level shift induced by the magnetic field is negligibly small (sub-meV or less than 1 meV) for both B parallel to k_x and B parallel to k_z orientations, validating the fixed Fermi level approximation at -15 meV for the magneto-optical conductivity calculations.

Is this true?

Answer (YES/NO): NO